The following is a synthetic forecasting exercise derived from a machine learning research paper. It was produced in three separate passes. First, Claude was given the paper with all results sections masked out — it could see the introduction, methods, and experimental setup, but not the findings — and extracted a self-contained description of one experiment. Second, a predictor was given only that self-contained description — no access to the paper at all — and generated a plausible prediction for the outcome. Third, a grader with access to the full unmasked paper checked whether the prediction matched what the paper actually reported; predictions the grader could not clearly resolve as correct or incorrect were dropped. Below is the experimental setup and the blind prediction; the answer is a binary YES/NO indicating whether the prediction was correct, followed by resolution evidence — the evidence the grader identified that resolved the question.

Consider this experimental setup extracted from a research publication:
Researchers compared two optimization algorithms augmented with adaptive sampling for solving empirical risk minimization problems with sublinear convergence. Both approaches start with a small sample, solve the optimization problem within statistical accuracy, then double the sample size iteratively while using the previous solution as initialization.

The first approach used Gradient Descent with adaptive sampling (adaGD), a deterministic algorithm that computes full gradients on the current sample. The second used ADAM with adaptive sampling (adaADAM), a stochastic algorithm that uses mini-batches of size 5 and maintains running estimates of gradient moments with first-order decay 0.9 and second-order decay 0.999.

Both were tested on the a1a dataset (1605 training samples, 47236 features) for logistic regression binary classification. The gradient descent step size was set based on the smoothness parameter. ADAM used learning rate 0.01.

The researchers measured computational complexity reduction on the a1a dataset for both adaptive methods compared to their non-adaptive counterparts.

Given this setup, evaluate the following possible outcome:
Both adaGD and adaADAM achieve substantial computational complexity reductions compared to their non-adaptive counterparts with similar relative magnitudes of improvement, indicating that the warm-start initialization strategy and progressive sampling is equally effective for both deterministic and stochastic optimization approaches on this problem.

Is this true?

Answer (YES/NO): NO